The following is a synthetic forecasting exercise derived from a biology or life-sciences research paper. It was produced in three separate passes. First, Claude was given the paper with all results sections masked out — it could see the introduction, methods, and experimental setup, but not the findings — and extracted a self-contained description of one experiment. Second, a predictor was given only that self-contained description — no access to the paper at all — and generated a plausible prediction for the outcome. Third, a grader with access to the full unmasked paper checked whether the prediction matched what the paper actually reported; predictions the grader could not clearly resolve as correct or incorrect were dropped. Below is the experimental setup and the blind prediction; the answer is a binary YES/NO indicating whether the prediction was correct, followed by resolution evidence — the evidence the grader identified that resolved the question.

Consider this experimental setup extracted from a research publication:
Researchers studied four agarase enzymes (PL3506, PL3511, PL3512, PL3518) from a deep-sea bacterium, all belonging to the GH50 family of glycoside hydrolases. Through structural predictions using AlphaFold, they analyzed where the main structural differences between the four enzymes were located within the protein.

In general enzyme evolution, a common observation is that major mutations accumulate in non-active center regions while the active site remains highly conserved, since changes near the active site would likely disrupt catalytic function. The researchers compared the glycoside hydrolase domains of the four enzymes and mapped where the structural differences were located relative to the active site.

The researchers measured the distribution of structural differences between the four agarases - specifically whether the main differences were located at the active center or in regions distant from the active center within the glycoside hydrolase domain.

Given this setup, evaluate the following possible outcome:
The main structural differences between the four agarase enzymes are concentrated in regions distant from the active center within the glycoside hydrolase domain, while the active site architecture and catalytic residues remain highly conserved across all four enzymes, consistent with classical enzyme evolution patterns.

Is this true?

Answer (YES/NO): NO